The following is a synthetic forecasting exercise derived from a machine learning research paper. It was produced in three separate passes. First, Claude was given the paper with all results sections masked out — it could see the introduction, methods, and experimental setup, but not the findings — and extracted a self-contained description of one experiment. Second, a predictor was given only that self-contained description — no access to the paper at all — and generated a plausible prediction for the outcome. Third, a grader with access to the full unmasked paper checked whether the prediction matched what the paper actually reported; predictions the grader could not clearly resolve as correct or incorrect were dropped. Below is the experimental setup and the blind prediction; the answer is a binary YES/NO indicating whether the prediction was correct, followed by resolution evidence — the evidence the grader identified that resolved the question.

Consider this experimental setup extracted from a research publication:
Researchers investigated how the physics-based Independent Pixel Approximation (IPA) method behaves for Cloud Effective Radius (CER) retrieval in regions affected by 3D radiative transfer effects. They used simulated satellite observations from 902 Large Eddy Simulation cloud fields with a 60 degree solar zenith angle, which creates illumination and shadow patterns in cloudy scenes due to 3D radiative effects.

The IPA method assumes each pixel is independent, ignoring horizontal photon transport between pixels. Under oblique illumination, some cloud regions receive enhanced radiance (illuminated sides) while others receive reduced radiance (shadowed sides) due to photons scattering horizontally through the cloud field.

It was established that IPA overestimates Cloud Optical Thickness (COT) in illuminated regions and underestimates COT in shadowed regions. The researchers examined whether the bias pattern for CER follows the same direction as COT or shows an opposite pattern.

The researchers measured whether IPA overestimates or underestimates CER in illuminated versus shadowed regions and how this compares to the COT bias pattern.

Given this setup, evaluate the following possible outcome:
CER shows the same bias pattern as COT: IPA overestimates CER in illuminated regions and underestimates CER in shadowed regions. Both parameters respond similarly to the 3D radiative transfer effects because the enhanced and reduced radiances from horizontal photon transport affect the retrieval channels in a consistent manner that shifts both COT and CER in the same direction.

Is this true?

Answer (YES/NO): NO